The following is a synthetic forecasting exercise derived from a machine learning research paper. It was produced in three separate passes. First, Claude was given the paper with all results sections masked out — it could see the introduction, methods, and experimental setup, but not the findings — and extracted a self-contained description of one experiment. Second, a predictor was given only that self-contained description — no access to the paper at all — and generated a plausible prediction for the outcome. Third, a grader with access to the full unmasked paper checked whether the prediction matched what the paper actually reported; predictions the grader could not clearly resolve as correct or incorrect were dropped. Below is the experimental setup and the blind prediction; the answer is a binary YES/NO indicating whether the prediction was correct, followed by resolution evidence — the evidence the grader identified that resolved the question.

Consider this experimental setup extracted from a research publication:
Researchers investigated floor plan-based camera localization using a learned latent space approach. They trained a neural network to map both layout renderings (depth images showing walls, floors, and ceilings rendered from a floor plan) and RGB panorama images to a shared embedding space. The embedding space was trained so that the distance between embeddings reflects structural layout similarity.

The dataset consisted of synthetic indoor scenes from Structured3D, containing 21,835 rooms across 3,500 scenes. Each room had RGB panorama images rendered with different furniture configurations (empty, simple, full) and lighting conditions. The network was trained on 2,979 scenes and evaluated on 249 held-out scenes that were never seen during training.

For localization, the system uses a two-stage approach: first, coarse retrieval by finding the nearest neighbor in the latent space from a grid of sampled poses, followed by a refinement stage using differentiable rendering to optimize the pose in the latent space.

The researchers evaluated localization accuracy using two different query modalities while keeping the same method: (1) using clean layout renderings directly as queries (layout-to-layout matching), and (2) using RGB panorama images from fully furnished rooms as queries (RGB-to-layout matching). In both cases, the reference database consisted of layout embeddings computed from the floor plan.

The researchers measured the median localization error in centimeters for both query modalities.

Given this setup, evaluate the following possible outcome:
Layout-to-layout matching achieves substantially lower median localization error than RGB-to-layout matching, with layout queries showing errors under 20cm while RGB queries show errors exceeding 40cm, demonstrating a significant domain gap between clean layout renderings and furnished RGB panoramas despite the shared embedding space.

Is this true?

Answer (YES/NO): NO